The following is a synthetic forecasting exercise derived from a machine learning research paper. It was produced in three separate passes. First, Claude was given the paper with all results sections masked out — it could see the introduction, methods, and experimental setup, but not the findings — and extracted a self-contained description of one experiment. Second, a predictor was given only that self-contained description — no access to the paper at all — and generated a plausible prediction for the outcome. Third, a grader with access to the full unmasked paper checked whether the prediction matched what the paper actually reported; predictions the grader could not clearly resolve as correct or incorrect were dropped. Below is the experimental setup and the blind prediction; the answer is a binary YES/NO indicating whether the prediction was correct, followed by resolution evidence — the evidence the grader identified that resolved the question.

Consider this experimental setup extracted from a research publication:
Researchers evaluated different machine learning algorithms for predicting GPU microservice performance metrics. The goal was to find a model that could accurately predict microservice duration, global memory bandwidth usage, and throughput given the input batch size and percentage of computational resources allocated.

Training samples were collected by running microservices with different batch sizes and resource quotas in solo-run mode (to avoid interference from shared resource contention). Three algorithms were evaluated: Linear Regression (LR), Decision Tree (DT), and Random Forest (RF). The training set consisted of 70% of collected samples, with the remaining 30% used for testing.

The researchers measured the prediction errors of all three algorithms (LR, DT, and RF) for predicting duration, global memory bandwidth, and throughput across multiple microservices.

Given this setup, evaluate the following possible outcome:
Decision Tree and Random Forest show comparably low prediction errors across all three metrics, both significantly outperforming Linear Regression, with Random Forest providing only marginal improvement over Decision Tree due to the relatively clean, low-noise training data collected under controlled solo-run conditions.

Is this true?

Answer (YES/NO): NO